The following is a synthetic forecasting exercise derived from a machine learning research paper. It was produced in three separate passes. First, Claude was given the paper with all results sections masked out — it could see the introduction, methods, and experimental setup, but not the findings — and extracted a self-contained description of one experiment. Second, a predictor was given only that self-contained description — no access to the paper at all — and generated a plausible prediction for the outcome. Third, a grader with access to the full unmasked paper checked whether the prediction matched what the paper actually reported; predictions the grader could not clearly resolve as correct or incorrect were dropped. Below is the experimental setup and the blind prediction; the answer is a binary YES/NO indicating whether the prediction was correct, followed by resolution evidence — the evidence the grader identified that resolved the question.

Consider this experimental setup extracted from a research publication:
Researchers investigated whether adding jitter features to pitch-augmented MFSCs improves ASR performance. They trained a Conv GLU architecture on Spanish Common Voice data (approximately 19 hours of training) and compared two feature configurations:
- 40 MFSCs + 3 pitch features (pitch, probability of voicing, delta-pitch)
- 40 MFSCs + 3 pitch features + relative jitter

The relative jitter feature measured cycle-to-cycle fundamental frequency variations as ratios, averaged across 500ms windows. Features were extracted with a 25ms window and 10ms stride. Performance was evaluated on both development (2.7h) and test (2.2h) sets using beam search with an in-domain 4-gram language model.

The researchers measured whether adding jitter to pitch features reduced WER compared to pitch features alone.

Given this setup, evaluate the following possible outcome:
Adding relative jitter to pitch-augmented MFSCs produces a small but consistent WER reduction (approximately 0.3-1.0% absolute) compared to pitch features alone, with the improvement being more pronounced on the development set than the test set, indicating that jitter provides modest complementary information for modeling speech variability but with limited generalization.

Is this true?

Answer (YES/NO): NO